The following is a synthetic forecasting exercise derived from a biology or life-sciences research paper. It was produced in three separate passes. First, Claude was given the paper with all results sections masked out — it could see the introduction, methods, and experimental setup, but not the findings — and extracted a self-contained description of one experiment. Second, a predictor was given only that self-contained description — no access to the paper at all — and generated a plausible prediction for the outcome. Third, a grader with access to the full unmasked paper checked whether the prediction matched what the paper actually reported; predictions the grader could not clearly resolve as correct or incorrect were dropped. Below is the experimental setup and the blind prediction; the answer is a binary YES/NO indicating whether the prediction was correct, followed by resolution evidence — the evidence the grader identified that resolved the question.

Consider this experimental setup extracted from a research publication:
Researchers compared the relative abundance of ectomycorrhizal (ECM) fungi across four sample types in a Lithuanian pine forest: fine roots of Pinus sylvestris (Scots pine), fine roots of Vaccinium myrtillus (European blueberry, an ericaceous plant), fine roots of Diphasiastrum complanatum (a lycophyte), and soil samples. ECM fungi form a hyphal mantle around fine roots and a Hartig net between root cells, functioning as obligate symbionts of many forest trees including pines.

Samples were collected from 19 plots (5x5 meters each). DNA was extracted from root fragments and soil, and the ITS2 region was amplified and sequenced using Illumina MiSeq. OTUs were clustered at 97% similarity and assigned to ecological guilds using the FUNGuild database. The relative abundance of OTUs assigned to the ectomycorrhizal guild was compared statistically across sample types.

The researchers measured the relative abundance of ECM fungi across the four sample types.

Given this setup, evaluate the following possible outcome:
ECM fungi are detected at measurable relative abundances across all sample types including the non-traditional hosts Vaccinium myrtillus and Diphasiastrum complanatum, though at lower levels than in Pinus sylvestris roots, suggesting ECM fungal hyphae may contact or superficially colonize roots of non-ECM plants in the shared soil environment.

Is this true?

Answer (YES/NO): YES